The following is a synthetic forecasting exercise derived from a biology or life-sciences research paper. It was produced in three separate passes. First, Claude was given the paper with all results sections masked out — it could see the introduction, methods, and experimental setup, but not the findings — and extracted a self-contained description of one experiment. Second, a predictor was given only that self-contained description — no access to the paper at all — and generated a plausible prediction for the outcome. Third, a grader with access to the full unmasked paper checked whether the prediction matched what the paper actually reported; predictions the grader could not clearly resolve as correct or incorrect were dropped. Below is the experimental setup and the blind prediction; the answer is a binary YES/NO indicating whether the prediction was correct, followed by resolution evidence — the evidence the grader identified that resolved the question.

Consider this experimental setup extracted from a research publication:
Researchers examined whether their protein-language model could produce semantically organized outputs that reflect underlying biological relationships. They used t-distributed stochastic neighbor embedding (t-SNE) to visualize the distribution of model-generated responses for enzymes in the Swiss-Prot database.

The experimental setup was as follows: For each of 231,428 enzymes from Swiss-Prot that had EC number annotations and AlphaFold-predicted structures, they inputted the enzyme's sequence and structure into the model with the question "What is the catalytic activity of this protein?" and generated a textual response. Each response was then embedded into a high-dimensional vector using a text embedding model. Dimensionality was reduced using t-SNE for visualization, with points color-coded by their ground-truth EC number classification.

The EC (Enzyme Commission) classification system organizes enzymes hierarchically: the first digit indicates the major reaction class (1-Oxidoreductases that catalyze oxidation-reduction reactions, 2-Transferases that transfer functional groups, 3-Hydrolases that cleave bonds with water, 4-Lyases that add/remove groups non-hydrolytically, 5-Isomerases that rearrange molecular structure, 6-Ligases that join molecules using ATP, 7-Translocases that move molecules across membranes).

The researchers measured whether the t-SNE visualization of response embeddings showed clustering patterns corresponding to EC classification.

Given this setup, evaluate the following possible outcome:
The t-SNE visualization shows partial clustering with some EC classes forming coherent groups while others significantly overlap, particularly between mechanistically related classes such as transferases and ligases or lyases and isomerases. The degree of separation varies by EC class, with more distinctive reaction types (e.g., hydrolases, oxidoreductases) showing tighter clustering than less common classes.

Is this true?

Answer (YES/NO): NO